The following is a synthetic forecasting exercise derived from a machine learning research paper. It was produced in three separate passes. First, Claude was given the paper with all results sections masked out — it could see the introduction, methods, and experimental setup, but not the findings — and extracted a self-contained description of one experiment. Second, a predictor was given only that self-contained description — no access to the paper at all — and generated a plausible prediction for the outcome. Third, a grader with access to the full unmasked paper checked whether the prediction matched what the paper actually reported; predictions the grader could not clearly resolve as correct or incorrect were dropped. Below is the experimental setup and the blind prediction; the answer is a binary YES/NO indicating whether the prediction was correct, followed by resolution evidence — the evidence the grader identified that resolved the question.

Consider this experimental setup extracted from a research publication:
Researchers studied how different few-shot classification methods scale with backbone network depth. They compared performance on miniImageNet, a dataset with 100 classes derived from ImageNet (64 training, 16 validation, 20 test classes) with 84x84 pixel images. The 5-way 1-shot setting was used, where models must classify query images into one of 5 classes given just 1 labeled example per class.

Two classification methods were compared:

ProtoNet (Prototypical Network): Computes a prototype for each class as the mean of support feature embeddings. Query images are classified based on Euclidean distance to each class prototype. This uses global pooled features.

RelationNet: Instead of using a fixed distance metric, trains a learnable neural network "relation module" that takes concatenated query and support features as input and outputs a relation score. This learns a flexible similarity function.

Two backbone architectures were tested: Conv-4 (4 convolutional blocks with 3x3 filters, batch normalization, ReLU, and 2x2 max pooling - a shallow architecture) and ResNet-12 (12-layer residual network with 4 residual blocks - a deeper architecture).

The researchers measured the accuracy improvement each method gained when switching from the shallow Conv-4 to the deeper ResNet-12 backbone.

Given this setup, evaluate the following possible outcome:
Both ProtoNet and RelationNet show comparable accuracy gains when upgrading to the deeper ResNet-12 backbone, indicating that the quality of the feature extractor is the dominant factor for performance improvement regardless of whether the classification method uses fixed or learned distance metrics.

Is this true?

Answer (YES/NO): YES